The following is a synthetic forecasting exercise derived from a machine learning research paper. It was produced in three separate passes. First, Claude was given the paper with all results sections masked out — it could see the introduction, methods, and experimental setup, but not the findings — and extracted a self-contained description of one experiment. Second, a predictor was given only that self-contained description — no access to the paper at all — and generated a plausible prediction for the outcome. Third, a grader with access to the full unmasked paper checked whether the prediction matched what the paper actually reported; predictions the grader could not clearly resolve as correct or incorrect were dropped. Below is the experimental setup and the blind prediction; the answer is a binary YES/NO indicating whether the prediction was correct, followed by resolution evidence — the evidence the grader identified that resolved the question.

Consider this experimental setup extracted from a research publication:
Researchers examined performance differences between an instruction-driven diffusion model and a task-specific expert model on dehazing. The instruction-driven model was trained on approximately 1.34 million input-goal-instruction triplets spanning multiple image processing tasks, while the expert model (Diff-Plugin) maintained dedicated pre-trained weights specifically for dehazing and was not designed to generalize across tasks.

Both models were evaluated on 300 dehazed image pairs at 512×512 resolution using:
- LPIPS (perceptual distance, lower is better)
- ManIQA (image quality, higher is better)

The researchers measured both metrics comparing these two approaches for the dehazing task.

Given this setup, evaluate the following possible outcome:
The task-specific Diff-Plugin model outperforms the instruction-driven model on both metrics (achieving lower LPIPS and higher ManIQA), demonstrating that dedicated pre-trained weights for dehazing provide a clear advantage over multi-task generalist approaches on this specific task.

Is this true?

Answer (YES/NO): YES